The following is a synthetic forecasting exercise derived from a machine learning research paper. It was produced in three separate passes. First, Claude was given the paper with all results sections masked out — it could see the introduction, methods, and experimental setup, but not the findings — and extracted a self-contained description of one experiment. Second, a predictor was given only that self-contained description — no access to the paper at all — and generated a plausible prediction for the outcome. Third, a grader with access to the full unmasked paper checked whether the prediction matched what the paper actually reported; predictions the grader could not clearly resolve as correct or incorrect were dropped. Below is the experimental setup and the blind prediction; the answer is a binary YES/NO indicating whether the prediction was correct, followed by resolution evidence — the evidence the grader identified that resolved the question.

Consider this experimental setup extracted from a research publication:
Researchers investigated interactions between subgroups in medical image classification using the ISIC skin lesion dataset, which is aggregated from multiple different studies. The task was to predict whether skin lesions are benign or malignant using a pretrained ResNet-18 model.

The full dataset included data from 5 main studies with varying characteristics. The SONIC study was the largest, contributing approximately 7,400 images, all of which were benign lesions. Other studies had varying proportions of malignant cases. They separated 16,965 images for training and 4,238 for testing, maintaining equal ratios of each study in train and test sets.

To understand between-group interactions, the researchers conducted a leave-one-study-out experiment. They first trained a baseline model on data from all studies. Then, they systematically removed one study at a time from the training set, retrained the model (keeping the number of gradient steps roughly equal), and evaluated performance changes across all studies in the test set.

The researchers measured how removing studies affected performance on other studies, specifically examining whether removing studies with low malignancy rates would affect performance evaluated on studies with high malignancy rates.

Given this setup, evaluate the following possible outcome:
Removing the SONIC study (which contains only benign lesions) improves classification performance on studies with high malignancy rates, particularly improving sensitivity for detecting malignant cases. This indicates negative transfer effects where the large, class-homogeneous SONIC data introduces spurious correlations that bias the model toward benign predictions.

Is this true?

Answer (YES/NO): NO